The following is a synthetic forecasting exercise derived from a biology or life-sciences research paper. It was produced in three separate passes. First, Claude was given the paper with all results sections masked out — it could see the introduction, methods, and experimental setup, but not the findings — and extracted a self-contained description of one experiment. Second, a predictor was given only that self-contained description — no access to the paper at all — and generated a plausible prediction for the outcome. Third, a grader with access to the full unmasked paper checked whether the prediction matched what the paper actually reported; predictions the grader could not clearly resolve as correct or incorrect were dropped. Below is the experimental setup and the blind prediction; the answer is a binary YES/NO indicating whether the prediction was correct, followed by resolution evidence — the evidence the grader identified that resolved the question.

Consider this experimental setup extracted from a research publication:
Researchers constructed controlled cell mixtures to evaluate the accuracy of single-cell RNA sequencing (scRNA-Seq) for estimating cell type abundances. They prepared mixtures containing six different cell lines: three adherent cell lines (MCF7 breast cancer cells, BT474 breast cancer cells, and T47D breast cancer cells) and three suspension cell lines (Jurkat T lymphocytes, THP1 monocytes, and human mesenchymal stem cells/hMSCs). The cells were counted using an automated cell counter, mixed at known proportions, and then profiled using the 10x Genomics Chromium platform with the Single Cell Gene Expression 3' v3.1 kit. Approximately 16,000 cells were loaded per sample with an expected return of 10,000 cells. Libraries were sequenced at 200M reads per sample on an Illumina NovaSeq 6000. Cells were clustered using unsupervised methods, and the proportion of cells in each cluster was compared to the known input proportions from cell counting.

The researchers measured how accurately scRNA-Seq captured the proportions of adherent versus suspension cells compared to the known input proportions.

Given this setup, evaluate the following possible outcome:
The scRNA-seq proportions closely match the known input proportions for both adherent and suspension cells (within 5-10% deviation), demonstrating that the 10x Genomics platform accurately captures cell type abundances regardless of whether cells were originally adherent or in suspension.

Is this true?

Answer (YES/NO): NO